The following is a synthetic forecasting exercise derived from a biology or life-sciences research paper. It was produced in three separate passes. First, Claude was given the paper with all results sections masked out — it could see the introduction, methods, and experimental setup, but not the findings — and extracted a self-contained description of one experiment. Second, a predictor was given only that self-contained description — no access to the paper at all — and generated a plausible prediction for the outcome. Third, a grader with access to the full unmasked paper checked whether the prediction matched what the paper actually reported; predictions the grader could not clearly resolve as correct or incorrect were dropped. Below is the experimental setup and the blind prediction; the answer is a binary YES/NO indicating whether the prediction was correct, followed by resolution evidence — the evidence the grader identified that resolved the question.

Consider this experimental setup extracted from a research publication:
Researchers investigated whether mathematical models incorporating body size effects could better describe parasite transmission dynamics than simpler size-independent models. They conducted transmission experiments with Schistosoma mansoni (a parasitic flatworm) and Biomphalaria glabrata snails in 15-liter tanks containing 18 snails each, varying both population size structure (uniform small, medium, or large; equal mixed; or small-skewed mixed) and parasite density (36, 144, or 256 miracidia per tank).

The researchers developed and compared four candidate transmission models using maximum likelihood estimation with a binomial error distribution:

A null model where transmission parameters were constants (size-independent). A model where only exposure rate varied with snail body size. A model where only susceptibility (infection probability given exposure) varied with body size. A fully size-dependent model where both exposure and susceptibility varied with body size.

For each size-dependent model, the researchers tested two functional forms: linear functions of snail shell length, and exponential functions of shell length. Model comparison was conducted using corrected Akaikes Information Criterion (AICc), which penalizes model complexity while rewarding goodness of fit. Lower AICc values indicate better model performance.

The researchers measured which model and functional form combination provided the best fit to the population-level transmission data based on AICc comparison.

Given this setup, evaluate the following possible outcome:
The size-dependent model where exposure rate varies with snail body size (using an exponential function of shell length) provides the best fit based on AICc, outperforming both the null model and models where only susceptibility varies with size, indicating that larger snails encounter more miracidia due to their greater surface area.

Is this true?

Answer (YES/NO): NO